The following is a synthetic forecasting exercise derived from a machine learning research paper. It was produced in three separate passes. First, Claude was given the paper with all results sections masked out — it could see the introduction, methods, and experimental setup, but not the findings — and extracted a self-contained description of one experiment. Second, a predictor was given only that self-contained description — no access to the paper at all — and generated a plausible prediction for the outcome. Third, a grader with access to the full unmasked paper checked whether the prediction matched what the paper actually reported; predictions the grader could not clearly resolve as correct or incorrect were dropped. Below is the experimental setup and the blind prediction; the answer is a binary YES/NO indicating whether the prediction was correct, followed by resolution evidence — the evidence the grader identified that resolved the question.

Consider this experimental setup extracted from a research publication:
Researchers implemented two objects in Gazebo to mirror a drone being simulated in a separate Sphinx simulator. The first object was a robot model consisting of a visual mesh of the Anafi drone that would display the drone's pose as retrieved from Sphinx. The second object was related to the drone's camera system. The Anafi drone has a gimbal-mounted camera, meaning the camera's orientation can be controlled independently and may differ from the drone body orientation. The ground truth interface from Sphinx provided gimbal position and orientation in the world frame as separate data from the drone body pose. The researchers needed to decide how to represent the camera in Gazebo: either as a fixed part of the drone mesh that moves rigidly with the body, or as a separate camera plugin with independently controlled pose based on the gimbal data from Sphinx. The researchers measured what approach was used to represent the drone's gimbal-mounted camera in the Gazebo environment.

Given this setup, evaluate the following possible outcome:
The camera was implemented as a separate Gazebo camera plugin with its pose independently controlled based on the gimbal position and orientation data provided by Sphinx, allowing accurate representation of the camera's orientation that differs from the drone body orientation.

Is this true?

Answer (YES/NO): YES